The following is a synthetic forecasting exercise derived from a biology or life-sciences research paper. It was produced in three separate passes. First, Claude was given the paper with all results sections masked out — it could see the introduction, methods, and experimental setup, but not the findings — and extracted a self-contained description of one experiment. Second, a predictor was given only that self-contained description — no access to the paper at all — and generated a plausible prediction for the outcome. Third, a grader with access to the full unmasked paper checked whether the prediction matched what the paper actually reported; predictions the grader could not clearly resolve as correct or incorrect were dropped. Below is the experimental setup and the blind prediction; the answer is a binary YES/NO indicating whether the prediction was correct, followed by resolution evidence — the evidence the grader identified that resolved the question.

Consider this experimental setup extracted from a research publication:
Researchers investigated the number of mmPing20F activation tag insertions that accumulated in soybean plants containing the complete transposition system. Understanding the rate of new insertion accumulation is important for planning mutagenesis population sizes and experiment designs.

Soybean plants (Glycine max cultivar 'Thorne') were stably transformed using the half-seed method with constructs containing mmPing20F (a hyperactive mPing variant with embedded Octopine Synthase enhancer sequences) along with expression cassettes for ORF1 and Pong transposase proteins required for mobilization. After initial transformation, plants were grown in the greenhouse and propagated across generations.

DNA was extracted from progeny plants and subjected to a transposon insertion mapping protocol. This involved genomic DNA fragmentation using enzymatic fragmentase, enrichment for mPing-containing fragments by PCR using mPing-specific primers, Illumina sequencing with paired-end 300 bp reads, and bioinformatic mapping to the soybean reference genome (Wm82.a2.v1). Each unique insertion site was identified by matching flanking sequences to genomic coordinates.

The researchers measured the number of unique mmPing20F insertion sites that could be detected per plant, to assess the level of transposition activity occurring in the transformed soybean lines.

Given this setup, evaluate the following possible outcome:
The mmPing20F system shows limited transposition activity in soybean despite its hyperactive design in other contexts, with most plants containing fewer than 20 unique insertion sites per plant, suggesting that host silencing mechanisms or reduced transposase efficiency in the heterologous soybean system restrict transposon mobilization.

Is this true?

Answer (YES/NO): YES